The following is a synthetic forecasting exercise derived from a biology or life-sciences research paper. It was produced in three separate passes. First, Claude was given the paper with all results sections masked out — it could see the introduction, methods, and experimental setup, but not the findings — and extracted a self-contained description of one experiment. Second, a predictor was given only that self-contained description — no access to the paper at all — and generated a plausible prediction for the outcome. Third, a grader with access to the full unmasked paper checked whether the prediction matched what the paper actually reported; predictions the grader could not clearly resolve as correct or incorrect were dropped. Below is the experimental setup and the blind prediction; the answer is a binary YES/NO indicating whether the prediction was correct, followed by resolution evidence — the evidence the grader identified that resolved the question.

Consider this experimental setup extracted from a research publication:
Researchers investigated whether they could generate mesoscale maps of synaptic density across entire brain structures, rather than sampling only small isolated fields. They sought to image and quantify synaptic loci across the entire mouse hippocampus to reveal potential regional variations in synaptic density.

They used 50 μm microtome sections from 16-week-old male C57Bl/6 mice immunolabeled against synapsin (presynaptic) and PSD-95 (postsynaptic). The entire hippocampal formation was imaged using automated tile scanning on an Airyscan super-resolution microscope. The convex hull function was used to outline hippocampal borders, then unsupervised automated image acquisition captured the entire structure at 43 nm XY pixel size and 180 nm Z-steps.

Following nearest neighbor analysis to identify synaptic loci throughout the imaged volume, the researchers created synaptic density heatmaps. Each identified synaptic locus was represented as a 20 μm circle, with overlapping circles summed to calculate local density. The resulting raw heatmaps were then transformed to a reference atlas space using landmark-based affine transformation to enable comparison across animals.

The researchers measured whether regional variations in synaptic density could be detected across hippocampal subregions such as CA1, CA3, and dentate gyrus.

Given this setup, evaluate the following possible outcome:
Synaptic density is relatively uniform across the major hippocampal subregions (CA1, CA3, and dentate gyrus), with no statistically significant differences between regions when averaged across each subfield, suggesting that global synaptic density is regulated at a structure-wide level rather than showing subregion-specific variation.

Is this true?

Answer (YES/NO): NO